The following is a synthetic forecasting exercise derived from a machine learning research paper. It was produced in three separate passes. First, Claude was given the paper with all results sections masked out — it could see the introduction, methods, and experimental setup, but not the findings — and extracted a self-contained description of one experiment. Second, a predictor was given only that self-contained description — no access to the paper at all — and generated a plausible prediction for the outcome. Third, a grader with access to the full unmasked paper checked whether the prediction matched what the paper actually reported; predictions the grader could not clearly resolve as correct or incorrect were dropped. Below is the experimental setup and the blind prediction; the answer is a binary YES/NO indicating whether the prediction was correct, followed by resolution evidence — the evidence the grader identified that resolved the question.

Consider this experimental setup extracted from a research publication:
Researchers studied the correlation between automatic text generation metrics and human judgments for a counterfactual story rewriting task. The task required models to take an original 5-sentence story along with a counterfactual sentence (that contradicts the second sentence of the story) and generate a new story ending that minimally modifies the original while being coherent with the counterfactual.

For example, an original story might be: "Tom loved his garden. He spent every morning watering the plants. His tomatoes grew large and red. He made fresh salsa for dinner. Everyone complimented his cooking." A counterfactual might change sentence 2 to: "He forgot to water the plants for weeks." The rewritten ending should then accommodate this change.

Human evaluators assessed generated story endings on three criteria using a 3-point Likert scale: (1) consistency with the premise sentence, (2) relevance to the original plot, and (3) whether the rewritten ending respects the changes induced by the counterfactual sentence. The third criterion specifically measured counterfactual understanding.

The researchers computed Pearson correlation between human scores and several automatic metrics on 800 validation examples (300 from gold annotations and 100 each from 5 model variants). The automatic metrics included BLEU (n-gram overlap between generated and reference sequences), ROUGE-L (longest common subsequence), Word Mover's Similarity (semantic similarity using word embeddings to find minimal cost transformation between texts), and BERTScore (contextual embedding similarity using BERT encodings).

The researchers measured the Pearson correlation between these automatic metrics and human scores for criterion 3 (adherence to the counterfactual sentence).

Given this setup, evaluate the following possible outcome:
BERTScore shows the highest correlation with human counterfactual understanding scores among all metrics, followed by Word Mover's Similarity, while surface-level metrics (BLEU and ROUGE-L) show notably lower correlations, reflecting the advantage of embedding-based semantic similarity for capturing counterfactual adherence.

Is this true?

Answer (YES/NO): NO